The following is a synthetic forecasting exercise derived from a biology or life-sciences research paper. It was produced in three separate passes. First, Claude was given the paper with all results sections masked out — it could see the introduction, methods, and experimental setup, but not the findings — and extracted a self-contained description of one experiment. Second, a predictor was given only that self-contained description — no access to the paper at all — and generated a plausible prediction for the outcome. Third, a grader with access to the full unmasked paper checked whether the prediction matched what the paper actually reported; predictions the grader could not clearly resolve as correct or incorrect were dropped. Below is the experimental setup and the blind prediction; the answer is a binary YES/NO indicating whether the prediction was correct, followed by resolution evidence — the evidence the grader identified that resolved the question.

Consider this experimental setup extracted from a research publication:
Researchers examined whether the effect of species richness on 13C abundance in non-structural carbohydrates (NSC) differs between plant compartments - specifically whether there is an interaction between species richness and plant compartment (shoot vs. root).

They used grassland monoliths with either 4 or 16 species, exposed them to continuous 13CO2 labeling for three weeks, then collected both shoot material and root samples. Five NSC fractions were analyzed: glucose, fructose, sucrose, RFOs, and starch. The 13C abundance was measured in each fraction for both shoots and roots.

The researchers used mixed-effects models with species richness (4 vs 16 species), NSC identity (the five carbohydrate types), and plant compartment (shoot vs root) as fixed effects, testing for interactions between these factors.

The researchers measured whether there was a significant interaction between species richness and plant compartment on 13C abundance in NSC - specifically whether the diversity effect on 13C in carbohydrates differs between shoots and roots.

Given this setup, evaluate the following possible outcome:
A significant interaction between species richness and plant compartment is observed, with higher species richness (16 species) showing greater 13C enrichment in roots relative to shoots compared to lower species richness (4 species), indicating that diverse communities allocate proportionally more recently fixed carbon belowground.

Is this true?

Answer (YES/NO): NO